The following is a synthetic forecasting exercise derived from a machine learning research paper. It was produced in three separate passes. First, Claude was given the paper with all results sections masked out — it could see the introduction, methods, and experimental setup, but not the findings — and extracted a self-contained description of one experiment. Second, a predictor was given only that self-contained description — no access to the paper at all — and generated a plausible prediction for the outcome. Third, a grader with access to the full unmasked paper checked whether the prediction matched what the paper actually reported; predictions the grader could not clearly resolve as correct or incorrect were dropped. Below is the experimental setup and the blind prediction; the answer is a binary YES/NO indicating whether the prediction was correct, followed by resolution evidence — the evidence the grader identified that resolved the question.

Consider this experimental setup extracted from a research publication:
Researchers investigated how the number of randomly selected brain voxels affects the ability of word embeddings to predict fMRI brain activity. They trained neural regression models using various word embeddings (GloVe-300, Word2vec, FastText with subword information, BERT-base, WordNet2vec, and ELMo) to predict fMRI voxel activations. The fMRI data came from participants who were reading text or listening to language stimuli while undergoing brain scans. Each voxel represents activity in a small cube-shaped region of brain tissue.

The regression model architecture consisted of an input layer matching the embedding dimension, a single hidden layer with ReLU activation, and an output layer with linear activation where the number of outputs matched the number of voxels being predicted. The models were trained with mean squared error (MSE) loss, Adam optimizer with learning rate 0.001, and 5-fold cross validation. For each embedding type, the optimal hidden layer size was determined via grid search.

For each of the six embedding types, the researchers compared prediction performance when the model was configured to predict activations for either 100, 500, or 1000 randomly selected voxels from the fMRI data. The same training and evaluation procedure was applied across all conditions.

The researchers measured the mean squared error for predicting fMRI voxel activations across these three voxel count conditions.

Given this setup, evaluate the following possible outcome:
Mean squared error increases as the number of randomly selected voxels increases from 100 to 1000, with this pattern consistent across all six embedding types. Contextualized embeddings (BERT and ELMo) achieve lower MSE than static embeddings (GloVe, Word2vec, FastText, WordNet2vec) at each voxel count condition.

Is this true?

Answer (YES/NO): NO